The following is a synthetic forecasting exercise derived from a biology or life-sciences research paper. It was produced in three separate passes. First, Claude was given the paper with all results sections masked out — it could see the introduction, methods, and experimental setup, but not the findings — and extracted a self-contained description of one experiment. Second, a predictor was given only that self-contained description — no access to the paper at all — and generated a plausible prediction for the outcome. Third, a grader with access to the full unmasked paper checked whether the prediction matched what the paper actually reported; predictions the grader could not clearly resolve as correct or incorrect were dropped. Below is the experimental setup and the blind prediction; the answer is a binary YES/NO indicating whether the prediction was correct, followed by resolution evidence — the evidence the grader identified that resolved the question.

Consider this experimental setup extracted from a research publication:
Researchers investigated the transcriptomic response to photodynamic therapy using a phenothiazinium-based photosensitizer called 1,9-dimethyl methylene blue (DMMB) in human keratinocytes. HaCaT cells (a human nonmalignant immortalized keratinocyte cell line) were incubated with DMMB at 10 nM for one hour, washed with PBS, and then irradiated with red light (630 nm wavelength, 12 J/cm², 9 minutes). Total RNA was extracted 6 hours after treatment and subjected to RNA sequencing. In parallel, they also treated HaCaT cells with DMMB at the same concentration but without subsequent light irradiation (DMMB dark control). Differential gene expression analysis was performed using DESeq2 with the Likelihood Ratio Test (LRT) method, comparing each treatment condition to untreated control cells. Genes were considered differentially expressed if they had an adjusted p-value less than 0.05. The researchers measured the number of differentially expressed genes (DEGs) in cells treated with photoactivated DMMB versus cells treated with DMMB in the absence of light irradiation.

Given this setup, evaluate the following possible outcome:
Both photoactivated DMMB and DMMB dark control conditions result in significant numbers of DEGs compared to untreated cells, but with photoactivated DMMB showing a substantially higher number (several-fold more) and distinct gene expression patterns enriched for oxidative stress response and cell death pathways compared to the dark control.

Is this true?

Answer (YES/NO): NO